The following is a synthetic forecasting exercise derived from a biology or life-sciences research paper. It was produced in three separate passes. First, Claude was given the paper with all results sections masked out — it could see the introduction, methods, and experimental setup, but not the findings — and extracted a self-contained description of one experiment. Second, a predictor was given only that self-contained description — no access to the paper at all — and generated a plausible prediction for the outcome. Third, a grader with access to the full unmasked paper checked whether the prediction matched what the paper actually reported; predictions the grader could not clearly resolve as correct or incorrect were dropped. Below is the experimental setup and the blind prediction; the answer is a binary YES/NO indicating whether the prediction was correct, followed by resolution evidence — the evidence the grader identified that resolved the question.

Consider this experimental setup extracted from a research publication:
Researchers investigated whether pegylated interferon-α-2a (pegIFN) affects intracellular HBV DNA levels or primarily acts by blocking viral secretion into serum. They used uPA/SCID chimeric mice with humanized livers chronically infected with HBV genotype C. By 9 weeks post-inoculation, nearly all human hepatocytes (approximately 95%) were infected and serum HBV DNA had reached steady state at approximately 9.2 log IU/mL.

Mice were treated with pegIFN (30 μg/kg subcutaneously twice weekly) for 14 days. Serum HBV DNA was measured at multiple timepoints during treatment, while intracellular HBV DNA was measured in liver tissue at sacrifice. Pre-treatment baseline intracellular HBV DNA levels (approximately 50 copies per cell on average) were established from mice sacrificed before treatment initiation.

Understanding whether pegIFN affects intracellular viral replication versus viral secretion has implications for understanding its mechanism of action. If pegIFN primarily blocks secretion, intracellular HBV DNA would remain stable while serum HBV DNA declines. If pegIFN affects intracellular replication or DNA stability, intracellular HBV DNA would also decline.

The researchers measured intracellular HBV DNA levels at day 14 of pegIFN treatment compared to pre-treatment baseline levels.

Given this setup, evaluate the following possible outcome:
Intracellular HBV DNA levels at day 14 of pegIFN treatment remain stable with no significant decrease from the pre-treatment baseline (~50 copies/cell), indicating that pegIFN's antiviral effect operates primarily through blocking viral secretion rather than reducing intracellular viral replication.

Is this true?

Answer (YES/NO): NO